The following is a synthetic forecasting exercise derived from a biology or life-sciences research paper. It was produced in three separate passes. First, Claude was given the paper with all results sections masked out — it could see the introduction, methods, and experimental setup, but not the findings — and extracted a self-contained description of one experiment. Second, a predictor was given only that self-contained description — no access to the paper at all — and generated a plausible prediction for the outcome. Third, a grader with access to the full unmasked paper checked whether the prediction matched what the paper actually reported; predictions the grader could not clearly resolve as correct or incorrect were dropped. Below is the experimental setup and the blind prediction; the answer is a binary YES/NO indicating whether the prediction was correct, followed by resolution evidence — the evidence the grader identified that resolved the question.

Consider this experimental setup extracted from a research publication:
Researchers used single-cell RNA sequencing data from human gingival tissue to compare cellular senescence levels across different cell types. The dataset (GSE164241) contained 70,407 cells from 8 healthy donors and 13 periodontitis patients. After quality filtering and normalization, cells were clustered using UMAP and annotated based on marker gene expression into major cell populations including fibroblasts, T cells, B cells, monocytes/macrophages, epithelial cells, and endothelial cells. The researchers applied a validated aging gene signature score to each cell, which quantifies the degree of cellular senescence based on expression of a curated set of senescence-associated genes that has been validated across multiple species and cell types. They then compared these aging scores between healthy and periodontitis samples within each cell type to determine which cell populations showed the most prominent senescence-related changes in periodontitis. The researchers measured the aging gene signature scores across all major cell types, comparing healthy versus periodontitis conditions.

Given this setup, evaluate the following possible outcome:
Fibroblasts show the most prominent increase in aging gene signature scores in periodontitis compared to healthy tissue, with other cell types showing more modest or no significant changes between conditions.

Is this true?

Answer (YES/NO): YES